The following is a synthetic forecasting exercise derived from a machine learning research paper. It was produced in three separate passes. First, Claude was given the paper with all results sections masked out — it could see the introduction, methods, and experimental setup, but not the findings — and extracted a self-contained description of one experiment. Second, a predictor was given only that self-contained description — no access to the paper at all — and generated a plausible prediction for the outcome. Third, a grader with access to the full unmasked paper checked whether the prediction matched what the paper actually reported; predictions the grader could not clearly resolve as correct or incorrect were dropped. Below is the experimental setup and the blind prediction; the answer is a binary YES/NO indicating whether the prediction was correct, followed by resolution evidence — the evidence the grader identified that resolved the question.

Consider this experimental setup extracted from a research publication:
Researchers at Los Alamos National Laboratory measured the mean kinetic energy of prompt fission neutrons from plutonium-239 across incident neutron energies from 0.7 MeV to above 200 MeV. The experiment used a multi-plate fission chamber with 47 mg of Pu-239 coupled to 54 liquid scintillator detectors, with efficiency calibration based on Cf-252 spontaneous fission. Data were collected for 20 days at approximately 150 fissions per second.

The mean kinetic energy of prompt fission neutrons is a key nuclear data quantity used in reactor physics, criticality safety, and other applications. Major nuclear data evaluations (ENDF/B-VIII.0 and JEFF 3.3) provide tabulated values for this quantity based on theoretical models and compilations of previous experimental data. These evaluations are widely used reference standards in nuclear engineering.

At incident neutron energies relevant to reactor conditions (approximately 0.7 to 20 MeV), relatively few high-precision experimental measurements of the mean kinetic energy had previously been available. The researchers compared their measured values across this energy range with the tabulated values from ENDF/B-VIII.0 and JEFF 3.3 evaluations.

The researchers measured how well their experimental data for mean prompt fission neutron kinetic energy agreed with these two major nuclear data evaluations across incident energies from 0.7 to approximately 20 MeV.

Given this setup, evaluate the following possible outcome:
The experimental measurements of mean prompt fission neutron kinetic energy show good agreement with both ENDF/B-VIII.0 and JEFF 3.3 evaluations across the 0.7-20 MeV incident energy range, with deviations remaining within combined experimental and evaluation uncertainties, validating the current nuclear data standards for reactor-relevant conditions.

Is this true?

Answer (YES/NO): NO